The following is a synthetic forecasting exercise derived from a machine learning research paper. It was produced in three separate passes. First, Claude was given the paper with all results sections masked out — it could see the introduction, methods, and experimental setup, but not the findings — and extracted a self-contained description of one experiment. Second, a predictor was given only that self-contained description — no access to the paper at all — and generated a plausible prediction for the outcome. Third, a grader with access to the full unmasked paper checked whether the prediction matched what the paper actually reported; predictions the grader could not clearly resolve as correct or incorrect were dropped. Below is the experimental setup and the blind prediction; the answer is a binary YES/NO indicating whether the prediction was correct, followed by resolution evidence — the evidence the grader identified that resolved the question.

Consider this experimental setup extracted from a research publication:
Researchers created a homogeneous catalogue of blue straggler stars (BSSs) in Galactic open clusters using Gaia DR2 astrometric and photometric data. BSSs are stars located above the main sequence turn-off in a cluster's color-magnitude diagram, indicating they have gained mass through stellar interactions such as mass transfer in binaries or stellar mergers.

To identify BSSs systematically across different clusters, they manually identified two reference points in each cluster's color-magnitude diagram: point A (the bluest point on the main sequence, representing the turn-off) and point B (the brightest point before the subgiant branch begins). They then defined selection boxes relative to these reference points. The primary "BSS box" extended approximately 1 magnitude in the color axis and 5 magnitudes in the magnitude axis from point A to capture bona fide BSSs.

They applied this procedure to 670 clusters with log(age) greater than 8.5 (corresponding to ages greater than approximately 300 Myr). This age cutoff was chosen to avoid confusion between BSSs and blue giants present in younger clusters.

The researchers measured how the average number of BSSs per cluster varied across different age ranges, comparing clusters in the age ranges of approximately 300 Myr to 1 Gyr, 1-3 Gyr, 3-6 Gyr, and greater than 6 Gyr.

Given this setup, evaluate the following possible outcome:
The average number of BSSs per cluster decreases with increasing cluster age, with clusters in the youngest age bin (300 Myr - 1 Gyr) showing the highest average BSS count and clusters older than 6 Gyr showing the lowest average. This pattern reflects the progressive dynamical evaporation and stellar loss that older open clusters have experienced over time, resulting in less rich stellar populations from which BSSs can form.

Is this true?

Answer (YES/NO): NO